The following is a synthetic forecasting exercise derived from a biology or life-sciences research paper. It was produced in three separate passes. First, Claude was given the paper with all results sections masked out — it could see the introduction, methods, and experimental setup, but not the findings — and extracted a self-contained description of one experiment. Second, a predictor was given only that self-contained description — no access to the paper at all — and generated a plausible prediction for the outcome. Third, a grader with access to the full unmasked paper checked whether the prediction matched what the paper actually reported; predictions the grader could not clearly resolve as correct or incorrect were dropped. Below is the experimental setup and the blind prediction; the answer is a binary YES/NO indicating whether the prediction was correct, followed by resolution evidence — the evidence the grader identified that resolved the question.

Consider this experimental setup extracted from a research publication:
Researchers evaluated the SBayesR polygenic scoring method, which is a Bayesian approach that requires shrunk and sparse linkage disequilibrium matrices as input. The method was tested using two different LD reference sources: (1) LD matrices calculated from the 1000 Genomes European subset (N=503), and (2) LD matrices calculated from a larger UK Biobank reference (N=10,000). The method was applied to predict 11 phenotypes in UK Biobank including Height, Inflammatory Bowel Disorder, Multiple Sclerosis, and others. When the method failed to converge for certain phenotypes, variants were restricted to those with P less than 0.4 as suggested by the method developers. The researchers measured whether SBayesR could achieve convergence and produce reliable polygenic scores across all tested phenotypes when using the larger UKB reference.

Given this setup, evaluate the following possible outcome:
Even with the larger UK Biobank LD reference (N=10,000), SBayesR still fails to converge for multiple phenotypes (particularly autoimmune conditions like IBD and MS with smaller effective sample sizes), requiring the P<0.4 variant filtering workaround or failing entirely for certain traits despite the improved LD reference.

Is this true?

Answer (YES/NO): YES